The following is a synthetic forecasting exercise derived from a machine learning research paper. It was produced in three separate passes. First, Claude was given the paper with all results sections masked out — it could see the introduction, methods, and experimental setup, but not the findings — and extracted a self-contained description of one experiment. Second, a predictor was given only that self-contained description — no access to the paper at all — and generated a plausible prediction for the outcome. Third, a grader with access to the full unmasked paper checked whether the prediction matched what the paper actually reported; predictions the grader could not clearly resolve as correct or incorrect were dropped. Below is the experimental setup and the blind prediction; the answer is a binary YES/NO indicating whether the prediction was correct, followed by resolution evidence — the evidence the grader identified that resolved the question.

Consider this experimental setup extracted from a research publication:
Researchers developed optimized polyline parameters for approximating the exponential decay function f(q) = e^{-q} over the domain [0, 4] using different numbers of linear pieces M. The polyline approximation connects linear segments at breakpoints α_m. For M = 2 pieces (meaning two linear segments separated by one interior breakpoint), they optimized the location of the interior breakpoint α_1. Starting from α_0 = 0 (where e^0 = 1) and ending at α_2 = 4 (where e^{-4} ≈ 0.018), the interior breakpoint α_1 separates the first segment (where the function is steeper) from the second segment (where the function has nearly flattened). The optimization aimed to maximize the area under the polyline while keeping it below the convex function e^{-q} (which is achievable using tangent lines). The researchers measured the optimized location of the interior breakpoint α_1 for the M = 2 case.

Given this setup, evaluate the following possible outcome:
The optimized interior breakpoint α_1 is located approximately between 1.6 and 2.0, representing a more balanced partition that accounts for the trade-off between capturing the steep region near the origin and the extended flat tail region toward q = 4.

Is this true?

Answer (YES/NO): NO